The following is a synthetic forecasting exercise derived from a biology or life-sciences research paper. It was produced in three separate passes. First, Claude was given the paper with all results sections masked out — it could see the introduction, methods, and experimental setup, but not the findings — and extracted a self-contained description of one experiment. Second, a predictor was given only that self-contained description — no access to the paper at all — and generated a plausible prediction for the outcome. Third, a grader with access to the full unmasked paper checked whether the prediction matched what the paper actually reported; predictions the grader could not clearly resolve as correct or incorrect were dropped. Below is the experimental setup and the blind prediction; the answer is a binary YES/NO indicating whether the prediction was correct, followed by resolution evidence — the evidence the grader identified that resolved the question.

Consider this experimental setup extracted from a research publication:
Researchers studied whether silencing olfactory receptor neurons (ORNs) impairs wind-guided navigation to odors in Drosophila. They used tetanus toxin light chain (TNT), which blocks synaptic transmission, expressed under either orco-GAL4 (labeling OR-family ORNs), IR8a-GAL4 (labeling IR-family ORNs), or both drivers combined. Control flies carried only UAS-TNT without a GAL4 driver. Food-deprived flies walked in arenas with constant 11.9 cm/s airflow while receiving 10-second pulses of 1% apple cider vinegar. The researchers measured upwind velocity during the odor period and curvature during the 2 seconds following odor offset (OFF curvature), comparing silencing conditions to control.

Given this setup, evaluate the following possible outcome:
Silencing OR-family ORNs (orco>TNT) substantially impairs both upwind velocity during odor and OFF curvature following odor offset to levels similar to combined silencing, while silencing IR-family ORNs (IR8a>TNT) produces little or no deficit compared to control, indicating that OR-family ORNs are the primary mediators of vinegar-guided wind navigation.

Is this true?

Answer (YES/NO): NO